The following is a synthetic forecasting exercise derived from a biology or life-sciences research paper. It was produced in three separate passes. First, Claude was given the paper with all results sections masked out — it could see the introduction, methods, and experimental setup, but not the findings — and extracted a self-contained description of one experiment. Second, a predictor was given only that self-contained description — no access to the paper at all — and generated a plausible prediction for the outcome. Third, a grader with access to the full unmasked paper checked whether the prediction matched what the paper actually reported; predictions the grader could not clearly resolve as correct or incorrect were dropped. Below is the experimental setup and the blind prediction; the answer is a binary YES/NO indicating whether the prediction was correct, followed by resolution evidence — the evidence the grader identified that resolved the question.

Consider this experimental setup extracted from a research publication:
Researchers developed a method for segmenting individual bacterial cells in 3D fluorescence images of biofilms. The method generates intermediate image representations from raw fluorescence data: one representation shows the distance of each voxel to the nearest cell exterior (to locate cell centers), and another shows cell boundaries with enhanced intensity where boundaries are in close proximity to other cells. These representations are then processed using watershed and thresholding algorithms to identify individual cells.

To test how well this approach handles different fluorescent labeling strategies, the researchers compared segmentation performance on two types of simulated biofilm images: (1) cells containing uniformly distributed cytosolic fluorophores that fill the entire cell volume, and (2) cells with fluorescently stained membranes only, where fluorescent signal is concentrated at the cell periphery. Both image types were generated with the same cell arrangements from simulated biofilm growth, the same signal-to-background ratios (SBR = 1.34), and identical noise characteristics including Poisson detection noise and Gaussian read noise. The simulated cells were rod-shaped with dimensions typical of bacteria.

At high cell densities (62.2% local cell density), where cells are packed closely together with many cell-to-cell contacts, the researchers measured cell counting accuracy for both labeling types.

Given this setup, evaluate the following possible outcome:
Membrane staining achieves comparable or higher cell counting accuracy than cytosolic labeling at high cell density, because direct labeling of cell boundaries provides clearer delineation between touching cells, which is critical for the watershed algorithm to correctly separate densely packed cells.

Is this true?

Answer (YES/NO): NO